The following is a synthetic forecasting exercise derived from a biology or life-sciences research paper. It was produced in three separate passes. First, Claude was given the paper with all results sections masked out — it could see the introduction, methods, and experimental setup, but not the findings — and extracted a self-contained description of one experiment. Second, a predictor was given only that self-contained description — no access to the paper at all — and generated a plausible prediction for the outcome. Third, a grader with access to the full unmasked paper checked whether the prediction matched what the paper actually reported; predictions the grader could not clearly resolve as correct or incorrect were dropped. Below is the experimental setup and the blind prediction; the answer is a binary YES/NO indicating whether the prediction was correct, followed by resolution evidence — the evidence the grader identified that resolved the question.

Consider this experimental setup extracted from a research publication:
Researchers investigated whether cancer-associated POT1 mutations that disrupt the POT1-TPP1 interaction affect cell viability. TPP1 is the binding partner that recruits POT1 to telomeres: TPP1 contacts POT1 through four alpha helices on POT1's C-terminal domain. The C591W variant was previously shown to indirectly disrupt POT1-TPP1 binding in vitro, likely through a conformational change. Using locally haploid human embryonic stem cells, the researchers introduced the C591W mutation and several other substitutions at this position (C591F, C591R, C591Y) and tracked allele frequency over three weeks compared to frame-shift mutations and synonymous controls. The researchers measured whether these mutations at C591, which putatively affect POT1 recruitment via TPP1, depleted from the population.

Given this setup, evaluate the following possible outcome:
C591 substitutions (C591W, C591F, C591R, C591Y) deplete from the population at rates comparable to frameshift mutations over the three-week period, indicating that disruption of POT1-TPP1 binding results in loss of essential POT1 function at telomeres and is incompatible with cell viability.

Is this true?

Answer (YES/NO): NO